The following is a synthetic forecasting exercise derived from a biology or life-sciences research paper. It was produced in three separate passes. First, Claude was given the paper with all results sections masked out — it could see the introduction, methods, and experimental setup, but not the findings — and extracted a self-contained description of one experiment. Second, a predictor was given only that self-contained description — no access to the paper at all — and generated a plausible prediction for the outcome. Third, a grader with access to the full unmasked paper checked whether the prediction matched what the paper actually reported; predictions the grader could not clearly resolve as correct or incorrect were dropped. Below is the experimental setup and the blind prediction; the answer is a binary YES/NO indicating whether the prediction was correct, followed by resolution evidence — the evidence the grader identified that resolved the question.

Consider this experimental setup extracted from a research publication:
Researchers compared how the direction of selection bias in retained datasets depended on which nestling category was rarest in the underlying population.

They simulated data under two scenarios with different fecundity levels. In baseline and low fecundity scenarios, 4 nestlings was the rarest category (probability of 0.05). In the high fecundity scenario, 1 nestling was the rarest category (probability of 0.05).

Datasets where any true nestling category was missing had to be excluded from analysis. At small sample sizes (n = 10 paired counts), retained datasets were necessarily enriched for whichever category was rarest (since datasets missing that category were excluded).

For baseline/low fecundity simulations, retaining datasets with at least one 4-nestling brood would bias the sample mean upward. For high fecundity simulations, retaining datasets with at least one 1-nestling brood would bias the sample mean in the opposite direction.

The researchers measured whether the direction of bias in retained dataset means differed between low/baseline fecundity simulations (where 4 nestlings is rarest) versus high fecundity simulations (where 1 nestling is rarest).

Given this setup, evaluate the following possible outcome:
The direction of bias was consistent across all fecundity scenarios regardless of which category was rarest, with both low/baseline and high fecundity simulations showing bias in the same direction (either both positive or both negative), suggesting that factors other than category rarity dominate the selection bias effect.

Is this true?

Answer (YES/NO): NO